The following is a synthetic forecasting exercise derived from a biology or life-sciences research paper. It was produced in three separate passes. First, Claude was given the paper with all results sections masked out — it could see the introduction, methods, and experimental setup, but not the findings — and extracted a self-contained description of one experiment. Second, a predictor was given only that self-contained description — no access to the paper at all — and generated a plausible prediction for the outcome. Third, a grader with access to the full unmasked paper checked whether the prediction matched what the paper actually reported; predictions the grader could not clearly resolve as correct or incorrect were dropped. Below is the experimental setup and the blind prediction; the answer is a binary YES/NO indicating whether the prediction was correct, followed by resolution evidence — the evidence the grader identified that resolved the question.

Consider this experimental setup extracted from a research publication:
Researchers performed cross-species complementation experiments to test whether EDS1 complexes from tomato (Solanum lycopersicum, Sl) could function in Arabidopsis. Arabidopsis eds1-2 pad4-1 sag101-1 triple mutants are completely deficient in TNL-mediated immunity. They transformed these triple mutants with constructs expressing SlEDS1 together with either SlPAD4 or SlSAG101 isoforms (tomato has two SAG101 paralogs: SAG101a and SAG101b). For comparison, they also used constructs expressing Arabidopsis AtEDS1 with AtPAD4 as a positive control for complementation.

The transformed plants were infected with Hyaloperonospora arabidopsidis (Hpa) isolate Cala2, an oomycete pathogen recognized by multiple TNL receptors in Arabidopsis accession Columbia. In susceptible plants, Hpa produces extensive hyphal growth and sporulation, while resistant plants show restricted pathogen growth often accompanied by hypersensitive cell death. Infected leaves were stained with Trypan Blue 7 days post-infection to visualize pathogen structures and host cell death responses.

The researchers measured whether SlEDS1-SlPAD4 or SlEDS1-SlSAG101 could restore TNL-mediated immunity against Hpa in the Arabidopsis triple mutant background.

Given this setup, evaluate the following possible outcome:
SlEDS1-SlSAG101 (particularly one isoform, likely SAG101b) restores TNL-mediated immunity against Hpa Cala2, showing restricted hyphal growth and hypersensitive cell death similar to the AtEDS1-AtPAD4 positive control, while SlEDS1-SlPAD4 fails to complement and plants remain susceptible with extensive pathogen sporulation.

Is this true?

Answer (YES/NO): NO